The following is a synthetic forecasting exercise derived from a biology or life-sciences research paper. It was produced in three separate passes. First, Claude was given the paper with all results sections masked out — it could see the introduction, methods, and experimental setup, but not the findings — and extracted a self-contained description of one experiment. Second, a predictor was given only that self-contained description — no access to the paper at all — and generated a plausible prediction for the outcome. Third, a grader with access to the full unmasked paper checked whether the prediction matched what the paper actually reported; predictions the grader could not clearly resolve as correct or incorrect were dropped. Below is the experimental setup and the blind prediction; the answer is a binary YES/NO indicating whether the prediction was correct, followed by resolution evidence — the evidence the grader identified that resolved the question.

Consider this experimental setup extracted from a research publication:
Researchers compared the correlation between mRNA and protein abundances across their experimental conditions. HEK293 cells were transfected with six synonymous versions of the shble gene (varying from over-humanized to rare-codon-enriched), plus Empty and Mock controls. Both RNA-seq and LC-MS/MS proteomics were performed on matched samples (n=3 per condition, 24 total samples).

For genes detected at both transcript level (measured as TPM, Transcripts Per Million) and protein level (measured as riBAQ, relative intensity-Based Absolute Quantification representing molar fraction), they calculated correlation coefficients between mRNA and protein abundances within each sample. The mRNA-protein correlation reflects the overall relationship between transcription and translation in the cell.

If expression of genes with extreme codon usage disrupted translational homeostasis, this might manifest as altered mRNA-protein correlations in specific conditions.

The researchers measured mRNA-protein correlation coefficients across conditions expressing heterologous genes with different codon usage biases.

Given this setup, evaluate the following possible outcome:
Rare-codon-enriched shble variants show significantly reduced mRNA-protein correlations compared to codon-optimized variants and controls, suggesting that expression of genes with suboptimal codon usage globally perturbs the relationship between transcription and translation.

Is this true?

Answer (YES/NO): NO